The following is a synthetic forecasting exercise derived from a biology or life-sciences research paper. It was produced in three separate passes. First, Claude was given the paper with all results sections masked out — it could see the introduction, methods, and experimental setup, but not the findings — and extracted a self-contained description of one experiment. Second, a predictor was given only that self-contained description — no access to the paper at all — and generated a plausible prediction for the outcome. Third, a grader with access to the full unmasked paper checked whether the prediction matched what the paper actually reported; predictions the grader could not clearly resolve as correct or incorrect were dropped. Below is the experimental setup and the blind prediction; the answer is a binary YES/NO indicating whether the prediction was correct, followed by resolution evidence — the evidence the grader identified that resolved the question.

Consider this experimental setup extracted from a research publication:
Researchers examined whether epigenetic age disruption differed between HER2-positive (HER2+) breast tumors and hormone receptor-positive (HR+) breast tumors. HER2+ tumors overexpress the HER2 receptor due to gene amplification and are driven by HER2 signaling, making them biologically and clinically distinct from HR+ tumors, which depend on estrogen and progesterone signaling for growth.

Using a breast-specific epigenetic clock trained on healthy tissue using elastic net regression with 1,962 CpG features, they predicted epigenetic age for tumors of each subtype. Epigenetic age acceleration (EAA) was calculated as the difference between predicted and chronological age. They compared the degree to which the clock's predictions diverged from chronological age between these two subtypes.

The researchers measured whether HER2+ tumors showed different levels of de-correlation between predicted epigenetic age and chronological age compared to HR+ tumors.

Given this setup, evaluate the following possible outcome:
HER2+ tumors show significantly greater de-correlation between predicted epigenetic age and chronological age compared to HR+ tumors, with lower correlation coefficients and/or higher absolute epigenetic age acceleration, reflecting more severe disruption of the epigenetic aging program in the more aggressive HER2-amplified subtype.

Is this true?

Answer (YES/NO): YES